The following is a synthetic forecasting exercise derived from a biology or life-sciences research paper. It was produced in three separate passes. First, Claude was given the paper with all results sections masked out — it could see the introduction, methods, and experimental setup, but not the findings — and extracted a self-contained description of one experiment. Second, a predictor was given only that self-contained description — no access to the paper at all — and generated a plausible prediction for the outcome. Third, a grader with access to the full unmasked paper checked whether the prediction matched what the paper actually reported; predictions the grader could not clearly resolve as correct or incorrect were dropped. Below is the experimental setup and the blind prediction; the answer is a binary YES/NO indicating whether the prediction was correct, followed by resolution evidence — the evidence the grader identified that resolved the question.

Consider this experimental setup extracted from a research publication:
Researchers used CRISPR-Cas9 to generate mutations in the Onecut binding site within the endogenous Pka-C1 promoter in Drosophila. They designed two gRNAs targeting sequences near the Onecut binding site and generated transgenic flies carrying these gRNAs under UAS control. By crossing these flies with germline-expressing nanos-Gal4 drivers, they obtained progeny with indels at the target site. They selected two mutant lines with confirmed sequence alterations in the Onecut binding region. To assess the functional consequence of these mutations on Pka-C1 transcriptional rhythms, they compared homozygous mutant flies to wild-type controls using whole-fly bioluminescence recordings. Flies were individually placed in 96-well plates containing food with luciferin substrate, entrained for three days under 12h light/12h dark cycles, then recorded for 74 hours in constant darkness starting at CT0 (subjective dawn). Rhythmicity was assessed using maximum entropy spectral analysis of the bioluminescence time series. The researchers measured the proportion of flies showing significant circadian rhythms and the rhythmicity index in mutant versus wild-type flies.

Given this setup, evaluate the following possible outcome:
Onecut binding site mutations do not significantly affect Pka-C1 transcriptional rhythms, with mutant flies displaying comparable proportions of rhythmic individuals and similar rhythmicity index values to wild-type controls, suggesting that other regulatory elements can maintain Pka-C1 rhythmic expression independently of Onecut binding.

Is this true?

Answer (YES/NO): NO